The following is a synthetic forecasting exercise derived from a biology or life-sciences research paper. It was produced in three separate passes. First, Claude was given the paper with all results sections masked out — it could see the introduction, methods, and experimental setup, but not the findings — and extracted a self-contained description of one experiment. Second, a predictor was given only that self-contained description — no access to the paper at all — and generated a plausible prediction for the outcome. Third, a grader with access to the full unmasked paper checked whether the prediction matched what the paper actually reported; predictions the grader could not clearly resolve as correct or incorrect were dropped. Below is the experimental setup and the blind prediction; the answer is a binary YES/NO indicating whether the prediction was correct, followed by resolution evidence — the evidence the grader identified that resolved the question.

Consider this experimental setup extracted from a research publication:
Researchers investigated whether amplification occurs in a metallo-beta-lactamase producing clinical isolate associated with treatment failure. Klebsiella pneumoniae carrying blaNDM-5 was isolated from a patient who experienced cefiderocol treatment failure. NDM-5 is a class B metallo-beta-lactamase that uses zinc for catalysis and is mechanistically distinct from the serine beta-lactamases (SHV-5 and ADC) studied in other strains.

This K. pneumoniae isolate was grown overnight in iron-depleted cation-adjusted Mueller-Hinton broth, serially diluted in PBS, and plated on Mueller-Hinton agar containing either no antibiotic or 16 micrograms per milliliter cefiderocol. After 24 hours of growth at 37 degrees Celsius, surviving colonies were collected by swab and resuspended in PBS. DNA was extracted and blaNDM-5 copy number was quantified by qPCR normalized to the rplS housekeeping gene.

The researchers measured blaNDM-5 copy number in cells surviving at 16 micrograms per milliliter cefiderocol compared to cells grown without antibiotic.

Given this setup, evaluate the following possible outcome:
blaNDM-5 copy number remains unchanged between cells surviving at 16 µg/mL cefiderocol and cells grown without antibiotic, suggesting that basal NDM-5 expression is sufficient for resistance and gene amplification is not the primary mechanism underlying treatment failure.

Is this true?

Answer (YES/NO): NO